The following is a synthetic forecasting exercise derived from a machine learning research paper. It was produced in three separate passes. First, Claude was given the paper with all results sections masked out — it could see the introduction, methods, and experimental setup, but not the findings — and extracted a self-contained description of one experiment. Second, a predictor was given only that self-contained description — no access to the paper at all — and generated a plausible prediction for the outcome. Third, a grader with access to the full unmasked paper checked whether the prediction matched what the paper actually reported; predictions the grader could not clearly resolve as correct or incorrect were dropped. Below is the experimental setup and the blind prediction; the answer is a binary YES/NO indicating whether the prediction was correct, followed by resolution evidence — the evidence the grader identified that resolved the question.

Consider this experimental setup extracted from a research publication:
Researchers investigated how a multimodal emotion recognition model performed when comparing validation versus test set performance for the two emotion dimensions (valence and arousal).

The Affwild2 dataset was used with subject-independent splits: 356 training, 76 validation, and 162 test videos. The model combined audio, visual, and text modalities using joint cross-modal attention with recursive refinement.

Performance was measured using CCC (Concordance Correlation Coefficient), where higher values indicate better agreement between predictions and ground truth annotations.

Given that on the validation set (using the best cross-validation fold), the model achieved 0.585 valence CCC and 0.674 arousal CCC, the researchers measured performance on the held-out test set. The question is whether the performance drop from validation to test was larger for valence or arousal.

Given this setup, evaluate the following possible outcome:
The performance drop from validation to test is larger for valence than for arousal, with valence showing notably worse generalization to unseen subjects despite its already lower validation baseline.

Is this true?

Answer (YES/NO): NO